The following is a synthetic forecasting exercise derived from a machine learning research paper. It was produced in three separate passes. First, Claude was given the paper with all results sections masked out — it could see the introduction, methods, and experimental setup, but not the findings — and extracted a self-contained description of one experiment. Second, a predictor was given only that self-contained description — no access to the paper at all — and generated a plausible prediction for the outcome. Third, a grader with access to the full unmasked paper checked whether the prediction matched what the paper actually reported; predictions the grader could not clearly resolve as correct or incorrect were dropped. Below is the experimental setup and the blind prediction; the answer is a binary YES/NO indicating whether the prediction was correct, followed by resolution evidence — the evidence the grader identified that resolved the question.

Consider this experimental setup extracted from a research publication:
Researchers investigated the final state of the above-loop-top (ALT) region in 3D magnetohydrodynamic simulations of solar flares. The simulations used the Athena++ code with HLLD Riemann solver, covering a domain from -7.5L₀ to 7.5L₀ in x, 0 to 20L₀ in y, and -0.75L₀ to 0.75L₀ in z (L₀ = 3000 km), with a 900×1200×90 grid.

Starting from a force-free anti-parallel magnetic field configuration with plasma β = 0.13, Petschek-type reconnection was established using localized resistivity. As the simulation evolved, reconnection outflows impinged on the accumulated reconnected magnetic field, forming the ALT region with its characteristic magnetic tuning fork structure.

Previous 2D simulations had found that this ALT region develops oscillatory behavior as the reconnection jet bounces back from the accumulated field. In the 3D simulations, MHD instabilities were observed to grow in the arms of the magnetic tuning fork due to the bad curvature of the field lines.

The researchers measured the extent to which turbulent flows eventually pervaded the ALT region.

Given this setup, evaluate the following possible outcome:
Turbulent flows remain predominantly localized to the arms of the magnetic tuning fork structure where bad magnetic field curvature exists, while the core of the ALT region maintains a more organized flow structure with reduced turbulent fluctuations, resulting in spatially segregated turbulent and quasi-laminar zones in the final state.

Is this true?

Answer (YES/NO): NO